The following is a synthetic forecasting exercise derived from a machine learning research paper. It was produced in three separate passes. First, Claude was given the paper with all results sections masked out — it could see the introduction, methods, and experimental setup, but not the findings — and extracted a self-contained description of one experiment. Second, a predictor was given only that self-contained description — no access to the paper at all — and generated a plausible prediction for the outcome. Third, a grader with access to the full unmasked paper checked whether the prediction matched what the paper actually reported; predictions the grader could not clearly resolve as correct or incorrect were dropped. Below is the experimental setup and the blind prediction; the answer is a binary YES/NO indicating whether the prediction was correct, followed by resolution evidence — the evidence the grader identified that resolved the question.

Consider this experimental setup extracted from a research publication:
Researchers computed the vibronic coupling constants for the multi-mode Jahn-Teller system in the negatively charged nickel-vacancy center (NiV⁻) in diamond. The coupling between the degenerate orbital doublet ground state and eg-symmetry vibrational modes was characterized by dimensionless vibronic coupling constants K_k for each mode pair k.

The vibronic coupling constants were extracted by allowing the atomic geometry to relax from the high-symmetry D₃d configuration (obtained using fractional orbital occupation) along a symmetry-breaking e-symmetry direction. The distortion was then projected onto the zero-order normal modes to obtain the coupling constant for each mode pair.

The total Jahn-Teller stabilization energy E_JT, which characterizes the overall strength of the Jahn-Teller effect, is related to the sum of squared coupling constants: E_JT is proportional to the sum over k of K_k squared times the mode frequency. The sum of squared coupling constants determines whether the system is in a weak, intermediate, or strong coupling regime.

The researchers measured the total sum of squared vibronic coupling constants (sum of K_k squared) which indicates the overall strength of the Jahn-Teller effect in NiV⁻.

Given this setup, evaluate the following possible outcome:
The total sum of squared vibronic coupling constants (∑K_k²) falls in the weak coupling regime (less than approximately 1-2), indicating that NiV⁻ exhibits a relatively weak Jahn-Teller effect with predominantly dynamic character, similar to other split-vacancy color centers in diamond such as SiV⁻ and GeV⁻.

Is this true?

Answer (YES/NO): NO